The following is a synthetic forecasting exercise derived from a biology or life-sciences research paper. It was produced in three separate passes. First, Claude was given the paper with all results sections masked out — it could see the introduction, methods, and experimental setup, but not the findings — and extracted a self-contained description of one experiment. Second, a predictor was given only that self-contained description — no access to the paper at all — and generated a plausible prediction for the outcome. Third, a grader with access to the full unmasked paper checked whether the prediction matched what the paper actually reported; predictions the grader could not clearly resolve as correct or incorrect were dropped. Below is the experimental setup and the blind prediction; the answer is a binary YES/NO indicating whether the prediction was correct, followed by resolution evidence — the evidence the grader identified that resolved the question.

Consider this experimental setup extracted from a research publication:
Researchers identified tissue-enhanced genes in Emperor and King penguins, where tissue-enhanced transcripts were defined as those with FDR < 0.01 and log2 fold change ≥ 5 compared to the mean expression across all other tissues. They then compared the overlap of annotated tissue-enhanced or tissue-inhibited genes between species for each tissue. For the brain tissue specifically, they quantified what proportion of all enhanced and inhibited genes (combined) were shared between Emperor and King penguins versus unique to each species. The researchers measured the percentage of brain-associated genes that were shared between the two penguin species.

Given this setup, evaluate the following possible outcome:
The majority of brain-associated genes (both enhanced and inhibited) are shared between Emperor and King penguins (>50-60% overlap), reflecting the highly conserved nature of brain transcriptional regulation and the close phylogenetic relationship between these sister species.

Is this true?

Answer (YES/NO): NO